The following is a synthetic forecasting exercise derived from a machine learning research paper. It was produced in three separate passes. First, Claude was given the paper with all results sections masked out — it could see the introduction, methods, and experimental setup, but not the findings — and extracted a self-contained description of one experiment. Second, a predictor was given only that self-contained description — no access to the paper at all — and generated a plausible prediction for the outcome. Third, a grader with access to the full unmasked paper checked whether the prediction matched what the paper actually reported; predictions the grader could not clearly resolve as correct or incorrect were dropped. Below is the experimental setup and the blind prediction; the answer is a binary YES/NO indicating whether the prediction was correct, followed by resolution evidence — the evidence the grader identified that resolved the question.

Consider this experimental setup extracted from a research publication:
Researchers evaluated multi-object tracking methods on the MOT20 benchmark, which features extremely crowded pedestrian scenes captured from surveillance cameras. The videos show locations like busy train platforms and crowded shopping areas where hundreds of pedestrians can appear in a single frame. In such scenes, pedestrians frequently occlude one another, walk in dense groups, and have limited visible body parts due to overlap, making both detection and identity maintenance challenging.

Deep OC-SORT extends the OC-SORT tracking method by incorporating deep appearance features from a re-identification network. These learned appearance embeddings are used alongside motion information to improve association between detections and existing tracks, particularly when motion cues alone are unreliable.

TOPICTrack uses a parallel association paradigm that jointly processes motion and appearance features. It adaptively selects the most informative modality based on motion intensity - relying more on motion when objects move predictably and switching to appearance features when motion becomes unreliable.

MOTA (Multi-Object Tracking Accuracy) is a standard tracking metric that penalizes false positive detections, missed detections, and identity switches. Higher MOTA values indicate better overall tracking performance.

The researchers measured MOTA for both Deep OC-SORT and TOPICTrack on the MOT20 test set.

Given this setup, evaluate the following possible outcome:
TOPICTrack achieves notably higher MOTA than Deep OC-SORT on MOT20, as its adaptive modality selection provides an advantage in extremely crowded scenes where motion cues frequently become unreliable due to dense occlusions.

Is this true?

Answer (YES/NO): NO